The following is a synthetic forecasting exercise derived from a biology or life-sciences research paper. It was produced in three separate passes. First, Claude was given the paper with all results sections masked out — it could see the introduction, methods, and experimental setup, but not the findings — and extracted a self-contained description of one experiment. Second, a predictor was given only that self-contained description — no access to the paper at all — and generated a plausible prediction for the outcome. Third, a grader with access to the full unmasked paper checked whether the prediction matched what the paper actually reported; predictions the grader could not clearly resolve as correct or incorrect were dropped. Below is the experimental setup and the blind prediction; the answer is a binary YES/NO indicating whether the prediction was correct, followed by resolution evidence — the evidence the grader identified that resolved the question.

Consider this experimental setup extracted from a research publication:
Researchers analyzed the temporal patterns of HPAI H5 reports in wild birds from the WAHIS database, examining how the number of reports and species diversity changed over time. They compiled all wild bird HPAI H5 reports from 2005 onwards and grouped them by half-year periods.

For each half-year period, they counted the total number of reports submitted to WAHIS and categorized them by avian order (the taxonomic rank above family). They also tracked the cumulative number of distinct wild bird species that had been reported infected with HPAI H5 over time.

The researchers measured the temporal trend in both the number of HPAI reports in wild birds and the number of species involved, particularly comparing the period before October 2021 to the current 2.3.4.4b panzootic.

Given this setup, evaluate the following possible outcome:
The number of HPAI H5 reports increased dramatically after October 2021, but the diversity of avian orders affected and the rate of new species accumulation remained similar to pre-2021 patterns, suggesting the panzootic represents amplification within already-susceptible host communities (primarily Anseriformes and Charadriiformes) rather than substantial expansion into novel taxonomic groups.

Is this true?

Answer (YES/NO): NO